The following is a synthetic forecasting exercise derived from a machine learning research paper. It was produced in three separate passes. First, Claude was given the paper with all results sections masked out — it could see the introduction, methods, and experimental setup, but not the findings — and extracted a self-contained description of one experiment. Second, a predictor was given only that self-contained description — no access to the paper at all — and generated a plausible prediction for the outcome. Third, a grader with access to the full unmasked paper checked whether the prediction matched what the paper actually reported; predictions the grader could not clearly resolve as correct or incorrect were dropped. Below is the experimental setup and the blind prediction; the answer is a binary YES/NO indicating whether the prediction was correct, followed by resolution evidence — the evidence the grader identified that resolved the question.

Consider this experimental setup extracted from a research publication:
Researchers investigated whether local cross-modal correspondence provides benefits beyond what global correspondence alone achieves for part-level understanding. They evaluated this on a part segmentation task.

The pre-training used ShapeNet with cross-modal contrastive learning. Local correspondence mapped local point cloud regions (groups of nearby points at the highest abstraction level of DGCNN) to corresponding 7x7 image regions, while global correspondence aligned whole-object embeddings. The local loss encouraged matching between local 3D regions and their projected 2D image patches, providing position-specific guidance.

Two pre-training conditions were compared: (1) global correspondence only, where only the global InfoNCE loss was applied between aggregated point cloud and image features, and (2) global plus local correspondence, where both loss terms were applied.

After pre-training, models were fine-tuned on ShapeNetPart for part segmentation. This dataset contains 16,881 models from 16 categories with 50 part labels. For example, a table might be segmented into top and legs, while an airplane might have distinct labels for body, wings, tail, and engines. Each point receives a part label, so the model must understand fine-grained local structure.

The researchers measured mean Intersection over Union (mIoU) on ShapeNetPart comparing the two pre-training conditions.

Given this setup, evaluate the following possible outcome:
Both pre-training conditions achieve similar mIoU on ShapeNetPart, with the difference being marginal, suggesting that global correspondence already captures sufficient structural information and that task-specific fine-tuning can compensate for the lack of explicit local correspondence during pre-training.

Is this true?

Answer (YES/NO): YES